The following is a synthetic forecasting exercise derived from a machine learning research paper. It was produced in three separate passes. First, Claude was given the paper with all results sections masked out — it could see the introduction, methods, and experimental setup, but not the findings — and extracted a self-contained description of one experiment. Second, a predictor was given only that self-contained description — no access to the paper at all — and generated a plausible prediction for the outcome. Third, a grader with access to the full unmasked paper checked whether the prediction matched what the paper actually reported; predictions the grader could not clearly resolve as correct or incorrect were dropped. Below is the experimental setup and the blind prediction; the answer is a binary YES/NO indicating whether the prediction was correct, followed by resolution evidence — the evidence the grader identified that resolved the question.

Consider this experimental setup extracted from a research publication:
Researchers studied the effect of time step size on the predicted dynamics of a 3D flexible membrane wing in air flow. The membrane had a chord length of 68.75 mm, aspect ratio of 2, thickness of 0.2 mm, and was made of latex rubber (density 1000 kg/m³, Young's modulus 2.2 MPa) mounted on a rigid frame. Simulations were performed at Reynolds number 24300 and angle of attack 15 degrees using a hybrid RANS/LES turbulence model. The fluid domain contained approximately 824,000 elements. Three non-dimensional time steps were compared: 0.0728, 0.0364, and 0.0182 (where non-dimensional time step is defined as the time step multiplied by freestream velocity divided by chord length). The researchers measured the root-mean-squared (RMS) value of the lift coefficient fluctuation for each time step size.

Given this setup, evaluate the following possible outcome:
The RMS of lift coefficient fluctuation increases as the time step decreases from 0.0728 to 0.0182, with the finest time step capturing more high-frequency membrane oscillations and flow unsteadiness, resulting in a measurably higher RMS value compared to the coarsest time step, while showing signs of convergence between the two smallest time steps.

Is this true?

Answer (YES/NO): YES